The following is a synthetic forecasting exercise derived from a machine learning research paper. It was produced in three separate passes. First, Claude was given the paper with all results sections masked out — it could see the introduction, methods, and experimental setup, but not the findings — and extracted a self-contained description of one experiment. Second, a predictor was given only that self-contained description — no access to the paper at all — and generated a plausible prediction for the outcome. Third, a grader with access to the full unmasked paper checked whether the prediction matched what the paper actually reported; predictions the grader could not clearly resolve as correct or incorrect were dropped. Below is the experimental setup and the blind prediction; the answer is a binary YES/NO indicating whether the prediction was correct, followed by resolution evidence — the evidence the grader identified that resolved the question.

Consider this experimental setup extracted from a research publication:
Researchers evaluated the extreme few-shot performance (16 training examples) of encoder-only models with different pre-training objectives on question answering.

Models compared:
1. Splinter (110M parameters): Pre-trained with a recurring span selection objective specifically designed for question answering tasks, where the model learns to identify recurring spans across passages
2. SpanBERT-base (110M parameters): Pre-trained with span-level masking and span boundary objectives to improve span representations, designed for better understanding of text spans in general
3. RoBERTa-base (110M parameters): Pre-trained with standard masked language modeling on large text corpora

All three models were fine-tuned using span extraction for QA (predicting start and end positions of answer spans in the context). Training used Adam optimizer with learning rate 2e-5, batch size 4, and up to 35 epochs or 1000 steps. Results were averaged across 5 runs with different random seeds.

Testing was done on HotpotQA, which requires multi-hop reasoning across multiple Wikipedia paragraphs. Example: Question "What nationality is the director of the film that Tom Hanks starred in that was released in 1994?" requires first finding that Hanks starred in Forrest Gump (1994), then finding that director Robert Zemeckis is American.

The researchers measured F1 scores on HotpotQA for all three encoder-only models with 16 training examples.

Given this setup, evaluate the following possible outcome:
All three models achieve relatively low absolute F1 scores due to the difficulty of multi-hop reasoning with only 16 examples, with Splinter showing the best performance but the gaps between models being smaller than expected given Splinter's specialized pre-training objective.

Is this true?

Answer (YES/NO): NO